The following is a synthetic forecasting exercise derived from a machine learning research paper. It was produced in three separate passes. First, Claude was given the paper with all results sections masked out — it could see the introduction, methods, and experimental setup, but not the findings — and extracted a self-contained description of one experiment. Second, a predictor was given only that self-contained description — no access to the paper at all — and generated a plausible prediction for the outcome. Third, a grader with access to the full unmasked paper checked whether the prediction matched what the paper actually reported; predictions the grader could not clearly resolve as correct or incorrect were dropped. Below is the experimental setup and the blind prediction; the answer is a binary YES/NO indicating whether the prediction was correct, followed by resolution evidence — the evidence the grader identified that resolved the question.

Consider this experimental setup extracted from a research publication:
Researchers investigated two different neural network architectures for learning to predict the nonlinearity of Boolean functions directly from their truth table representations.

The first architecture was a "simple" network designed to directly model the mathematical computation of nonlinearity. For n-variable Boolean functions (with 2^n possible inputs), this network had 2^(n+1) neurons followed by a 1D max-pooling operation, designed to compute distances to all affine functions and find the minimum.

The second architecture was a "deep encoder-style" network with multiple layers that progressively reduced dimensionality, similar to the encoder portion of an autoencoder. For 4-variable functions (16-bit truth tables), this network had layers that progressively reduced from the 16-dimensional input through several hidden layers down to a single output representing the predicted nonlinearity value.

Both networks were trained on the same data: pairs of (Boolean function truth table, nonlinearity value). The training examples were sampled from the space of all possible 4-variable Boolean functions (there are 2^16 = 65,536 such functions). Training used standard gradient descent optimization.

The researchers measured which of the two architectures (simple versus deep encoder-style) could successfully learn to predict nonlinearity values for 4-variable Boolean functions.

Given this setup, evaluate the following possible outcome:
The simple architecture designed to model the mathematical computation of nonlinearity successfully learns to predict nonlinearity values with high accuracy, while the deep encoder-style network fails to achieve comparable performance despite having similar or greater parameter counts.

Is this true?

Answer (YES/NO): NO